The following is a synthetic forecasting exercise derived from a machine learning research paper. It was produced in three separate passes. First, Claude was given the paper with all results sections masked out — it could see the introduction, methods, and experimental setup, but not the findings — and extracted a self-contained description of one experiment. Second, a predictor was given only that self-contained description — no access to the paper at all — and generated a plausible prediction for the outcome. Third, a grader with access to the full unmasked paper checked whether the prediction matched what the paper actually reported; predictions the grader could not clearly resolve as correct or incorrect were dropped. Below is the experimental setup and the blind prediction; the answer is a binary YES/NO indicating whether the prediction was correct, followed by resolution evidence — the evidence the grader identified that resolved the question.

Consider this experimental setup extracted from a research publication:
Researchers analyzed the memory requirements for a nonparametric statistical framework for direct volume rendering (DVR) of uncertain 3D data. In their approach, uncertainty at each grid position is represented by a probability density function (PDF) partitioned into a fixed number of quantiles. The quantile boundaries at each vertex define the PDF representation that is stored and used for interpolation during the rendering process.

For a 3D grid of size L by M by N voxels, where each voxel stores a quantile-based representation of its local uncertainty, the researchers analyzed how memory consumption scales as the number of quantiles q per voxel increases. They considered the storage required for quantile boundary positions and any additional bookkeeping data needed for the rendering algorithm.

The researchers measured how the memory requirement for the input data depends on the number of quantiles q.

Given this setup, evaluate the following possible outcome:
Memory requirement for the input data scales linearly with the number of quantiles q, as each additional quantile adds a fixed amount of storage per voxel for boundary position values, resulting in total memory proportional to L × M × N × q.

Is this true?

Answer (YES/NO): YES